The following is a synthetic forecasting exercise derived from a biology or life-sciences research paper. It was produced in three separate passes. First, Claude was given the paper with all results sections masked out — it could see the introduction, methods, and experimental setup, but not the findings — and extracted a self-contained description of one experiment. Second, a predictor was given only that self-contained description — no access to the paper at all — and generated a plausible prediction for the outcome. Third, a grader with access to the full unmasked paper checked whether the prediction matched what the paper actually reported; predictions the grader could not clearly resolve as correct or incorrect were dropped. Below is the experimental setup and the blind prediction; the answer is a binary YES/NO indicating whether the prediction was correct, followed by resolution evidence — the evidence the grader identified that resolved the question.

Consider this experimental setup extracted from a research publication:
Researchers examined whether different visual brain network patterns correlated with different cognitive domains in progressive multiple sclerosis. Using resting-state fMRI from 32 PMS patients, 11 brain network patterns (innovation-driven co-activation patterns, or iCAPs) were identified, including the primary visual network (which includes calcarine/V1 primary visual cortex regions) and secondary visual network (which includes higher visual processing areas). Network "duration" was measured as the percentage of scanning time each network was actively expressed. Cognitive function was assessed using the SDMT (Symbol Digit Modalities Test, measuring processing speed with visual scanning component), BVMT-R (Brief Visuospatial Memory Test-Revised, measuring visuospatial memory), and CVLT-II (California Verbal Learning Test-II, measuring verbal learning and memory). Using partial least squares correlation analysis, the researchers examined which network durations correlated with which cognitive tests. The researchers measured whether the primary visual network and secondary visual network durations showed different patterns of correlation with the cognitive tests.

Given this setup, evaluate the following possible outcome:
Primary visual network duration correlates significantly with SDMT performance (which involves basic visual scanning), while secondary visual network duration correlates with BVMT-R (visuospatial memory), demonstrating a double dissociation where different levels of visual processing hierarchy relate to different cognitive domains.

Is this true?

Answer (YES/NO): NO